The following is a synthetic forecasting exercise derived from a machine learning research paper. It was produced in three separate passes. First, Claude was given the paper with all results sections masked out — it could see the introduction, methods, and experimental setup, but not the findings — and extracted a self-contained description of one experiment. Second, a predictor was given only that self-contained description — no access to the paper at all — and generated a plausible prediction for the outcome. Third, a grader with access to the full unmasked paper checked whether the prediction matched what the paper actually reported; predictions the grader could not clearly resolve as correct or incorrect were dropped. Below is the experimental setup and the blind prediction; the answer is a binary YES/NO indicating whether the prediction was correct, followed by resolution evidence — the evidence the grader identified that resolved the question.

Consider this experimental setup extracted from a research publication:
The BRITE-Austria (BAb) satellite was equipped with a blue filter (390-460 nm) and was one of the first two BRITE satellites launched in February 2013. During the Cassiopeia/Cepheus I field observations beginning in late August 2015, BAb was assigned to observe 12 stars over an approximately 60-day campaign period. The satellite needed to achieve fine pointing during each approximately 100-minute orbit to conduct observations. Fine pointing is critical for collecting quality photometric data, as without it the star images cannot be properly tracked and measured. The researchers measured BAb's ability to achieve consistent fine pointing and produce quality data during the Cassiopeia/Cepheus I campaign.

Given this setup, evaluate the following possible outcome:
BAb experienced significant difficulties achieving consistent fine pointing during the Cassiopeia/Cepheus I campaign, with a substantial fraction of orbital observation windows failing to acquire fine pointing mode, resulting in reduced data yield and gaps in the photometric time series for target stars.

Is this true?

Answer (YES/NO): YES